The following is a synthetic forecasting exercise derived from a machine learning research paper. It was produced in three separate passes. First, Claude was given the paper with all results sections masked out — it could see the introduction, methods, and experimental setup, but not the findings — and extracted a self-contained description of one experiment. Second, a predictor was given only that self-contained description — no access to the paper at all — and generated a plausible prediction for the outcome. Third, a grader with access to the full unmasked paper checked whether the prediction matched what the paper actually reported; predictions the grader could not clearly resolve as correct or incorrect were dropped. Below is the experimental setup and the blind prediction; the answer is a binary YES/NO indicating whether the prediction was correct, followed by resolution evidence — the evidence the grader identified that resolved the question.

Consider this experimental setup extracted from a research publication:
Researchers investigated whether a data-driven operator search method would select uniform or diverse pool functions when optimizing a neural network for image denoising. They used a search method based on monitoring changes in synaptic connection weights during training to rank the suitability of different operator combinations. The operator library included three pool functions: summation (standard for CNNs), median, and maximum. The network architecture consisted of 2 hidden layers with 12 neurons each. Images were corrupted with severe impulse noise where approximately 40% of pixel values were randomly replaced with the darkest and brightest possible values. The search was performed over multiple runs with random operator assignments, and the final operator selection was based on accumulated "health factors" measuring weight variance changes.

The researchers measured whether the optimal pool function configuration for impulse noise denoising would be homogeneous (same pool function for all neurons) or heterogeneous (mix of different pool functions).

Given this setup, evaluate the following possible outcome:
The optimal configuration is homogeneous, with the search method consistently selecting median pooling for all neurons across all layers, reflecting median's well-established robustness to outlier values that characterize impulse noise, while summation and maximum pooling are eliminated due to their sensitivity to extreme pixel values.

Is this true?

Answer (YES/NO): NO